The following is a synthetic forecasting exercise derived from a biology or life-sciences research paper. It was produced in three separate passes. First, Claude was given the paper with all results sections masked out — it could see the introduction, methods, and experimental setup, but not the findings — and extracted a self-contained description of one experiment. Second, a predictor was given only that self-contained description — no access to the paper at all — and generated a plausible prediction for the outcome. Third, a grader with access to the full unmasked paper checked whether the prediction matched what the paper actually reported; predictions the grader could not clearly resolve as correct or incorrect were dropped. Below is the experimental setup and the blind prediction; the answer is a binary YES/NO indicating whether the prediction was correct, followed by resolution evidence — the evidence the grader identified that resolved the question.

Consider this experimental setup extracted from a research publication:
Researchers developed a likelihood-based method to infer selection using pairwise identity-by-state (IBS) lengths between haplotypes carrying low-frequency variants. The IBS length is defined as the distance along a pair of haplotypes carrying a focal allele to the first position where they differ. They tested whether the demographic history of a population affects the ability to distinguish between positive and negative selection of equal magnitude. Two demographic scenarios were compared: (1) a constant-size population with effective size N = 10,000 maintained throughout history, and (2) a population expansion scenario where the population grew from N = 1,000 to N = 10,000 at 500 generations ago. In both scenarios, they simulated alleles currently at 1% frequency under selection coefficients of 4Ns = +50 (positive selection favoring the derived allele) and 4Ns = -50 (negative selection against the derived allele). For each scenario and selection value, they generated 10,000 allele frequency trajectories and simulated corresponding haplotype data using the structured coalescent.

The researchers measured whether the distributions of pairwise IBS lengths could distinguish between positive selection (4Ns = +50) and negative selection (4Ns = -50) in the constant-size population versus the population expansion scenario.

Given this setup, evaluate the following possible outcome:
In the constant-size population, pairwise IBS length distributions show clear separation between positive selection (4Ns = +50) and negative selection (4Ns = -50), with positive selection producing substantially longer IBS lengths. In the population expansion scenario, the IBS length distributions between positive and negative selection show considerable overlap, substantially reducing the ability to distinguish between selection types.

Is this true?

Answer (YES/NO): NO